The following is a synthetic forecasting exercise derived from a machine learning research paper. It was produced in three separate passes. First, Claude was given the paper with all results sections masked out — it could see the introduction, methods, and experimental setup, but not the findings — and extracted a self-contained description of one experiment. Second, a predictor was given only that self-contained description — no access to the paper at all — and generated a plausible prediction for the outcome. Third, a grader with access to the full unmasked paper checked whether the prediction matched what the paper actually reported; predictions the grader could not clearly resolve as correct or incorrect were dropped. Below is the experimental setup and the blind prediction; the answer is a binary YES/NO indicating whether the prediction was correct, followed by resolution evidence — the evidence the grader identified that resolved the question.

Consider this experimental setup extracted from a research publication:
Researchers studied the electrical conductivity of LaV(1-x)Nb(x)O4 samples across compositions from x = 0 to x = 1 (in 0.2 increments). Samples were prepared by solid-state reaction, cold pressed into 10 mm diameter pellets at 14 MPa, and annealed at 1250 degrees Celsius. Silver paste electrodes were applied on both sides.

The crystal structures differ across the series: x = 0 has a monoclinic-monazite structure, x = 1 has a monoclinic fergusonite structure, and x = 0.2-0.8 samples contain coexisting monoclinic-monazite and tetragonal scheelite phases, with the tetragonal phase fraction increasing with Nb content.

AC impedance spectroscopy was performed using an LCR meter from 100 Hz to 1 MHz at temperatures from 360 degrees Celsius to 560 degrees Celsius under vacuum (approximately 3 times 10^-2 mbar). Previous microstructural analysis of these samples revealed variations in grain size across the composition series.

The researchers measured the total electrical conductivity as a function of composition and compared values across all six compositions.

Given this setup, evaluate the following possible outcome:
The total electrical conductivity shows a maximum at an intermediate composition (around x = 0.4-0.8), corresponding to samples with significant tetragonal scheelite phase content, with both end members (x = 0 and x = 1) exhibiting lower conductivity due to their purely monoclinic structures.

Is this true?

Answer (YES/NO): NO